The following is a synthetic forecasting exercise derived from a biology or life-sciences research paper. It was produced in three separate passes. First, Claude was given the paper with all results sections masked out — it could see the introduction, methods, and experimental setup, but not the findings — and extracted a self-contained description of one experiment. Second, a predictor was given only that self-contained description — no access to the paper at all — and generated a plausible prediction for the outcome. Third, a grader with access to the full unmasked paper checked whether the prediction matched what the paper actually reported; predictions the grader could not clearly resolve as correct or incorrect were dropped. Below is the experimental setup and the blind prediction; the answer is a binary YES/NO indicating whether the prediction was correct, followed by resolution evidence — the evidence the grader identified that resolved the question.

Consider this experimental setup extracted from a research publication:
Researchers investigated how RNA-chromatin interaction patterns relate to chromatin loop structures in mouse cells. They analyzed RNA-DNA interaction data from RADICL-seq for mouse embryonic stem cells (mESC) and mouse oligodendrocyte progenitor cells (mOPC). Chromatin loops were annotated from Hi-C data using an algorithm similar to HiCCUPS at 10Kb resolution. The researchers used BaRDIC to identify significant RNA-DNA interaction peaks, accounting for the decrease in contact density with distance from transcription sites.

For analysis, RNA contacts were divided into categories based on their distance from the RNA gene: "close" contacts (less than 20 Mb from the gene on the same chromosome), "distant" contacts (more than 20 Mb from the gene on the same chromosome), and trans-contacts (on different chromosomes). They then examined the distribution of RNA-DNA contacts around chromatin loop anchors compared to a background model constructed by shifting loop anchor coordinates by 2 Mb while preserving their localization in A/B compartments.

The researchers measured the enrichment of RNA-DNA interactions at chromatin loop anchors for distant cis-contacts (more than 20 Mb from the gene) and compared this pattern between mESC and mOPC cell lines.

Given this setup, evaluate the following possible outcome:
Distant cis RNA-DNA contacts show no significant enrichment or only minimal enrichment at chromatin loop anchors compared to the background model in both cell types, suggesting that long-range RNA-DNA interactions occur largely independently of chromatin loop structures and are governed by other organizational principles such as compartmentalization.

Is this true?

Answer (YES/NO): NO